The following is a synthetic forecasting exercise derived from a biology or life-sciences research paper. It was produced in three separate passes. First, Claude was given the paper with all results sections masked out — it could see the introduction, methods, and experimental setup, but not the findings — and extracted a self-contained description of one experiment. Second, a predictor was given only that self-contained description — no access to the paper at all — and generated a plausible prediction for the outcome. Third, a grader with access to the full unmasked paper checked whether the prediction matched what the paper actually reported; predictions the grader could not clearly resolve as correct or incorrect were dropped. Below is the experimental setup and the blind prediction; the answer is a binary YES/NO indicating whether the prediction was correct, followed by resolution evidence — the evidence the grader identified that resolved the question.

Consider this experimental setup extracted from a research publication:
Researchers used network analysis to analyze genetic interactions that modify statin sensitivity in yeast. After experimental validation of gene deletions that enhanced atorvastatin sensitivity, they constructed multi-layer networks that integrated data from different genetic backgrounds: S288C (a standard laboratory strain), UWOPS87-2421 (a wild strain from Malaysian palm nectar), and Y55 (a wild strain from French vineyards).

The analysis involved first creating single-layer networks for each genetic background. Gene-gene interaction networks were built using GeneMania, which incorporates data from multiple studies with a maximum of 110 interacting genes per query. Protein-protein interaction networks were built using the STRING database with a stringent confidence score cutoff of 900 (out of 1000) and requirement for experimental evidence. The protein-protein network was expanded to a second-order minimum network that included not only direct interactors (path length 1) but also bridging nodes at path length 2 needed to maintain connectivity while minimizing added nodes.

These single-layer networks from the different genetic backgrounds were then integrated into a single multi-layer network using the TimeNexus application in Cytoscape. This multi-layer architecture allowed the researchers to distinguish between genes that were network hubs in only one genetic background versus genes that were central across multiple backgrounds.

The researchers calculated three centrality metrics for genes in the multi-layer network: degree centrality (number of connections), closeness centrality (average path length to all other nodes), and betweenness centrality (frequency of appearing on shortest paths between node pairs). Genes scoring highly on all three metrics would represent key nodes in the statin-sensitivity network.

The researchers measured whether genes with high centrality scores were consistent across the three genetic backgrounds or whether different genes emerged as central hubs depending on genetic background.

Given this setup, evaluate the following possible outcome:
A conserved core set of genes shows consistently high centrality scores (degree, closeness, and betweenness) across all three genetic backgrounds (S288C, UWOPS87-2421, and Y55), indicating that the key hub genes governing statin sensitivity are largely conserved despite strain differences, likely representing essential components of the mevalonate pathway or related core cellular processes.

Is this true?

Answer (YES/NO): NO